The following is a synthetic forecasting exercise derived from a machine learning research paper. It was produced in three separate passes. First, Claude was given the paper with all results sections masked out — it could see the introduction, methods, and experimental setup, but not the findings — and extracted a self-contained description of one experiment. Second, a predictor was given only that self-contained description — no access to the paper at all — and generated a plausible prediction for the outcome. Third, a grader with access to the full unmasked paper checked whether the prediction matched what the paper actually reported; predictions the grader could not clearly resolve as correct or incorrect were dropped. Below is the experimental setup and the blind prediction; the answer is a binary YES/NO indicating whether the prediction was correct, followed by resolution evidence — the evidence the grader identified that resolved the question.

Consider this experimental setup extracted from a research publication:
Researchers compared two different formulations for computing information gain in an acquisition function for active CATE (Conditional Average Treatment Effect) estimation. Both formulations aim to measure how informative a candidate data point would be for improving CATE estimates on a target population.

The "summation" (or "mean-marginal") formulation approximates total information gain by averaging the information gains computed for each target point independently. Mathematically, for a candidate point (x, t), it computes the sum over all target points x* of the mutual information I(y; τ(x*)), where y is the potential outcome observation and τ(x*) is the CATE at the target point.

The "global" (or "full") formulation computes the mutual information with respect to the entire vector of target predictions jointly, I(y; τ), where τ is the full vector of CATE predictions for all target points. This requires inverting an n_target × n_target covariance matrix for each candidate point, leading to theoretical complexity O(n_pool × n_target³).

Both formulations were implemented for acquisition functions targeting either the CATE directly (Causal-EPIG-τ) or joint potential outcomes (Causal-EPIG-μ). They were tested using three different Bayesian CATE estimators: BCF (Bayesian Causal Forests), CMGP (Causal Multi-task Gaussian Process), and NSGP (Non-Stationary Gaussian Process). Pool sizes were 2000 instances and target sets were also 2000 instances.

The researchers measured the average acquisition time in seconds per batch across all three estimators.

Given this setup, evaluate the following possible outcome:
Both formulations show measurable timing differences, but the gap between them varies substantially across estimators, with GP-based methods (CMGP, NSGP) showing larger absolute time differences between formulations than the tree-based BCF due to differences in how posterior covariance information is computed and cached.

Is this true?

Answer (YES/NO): NO